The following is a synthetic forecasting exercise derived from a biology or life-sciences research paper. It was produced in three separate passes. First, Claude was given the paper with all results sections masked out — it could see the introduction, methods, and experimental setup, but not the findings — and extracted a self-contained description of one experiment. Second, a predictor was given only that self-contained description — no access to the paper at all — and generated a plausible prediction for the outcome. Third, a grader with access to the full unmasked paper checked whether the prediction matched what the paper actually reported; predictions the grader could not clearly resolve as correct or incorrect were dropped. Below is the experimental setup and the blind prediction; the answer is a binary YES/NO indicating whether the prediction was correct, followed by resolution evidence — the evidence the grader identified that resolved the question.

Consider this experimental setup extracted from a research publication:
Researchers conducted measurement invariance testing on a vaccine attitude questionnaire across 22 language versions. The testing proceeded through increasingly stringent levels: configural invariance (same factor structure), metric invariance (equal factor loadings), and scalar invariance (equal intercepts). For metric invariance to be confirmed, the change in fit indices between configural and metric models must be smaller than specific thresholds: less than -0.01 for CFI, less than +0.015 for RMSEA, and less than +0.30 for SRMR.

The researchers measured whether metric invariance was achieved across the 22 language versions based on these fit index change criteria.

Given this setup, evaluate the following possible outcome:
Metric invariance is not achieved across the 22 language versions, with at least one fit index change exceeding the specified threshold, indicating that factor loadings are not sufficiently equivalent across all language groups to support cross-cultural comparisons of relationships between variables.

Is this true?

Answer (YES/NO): YES